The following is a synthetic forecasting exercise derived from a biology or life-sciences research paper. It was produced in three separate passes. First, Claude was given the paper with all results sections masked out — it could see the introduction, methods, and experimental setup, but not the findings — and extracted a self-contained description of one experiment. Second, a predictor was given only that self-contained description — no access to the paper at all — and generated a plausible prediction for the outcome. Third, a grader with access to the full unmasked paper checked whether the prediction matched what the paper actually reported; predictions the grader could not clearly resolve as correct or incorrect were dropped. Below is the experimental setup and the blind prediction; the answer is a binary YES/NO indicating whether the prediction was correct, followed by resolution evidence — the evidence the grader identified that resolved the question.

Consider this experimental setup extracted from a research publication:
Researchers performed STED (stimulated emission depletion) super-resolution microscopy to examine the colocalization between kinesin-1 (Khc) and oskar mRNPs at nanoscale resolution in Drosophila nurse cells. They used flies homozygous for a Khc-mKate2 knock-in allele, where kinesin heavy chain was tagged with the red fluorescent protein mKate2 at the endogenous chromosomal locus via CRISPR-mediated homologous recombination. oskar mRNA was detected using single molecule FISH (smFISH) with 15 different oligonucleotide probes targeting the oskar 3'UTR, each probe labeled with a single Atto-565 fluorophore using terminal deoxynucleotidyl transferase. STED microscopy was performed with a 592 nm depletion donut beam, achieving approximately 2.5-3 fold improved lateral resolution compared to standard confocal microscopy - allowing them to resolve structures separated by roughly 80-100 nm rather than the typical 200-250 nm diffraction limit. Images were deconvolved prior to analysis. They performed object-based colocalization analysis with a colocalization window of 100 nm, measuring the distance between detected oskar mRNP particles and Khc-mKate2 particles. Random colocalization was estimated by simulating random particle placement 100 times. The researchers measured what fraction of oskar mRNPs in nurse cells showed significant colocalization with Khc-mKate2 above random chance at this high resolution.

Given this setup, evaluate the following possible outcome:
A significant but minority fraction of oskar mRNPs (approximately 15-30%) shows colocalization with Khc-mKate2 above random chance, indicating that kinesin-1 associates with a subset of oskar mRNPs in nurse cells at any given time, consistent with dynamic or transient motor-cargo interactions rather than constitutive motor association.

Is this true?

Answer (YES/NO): NO